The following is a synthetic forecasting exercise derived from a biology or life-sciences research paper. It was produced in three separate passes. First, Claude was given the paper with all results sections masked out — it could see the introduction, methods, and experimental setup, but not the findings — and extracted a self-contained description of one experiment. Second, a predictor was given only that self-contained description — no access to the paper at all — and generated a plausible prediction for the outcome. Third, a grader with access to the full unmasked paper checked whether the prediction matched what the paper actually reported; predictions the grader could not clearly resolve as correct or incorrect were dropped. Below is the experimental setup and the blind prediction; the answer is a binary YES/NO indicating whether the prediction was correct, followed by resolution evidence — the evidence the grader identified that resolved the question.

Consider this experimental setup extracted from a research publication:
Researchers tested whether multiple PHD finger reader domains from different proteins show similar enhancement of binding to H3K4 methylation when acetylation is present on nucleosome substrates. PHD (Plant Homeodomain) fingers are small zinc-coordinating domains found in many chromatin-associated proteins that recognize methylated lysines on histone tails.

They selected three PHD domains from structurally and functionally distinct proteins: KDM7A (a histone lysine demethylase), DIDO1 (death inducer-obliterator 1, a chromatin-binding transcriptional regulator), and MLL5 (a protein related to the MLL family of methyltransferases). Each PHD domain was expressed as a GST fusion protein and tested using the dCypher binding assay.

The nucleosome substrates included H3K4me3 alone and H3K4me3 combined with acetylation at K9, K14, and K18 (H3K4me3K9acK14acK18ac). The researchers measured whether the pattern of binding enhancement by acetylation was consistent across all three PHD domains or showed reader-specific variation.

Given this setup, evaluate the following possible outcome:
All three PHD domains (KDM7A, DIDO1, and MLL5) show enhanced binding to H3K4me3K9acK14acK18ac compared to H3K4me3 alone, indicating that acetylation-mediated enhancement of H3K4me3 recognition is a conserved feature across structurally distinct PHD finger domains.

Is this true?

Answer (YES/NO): YES